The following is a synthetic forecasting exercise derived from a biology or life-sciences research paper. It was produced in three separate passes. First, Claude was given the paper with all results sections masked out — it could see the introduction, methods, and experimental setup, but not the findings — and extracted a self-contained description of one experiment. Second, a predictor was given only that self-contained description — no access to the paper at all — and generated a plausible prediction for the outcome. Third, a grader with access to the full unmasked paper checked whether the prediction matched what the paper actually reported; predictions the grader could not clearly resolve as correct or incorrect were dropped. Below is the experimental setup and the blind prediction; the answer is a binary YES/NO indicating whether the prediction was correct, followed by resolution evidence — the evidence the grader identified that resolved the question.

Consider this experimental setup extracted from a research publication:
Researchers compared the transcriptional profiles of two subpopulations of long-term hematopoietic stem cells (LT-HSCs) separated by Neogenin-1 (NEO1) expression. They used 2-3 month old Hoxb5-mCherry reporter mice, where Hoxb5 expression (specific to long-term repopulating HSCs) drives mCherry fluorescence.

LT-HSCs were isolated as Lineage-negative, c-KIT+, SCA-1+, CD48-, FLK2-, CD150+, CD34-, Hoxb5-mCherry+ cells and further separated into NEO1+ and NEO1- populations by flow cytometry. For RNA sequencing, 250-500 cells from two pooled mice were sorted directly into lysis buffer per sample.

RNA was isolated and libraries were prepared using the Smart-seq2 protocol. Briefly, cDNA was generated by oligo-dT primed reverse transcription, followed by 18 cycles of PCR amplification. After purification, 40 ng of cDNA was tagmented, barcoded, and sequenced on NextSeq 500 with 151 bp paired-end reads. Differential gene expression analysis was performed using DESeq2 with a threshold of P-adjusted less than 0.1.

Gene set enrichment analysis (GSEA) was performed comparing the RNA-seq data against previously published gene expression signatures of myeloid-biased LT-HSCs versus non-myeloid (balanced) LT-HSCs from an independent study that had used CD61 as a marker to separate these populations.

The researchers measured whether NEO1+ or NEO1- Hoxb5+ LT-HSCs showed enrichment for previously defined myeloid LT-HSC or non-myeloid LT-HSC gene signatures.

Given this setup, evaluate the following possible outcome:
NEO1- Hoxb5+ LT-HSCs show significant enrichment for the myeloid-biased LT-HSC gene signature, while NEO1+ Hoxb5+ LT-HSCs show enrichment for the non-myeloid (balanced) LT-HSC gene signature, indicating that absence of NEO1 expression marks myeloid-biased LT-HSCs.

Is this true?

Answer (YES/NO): NO